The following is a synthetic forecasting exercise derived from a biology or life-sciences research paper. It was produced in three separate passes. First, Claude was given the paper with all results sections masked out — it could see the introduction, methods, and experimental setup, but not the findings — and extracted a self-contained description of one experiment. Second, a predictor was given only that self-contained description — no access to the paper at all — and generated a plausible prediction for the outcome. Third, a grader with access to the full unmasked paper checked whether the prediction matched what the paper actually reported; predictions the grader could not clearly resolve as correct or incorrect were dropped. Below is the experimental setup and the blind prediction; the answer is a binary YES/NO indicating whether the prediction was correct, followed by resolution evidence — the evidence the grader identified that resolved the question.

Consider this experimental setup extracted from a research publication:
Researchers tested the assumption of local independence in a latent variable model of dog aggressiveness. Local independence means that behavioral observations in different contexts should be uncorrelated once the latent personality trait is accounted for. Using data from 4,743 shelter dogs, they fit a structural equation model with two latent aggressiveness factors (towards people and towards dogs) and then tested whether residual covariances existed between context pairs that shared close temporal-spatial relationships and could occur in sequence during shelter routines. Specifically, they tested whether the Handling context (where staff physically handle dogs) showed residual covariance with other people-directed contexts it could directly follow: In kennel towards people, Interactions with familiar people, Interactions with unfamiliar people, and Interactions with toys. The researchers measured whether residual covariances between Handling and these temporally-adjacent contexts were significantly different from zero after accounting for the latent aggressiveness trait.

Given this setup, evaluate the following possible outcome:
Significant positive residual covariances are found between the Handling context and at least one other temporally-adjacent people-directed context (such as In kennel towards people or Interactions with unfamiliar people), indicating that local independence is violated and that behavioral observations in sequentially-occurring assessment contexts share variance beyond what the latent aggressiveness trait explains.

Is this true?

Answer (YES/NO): NO